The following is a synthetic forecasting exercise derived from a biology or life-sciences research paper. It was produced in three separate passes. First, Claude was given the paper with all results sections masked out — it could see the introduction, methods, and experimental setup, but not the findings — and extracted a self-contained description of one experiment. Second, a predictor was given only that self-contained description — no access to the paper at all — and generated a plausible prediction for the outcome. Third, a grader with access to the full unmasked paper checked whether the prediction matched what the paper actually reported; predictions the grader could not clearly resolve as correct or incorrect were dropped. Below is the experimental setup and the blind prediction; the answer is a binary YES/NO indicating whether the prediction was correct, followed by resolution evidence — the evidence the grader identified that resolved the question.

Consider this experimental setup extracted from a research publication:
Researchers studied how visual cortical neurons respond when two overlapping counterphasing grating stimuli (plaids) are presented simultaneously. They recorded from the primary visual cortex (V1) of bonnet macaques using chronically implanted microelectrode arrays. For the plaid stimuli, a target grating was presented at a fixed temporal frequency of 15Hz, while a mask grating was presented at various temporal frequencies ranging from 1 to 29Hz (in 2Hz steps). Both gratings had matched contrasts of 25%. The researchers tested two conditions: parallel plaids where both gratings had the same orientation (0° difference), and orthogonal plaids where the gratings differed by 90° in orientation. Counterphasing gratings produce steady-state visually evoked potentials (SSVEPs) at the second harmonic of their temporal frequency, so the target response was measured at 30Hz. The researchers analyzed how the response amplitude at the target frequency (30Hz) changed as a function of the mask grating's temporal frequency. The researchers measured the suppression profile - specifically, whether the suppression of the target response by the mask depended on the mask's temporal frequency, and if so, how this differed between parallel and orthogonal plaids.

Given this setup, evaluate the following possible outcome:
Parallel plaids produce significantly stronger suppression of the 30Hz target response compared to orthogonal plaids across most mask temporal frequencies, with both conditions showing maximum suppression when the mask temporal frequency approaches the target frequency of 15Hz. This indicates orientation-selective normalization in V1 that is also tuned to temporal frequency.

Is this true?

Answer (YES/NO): NO